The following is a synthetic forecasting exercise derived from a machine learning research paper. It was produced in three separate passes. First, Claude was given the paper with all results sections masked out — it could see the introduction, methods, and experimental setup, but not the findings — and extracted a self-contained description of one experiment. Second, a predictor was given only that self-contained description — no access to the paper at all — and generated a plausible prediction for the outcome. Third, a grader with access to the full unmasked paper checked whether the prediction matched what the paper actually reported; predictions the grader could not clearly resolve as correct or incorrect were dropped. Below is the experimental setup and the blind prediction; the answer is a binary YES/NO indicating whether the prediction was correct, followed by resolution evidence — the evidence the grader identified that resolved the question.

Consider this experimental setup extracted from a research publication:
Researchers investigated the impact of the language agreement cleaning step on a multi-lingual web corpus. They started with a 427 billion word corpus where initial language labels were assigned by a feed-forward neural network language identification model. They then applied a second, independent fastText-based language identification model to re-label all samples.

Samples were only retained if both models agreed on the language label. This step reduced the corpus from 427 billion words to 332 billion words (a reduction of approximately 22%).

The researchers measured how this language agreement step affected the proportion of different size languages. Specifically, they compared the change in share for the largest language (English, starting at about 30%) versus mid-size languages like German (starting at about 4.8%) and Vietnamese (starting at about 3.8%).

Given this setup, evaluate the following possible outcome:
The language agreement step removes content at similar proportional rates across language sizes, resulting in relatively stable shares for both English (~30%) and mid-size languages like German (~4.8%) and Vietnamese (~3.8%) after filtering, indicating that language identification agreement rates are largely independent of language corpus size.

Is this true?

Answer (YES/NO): NO